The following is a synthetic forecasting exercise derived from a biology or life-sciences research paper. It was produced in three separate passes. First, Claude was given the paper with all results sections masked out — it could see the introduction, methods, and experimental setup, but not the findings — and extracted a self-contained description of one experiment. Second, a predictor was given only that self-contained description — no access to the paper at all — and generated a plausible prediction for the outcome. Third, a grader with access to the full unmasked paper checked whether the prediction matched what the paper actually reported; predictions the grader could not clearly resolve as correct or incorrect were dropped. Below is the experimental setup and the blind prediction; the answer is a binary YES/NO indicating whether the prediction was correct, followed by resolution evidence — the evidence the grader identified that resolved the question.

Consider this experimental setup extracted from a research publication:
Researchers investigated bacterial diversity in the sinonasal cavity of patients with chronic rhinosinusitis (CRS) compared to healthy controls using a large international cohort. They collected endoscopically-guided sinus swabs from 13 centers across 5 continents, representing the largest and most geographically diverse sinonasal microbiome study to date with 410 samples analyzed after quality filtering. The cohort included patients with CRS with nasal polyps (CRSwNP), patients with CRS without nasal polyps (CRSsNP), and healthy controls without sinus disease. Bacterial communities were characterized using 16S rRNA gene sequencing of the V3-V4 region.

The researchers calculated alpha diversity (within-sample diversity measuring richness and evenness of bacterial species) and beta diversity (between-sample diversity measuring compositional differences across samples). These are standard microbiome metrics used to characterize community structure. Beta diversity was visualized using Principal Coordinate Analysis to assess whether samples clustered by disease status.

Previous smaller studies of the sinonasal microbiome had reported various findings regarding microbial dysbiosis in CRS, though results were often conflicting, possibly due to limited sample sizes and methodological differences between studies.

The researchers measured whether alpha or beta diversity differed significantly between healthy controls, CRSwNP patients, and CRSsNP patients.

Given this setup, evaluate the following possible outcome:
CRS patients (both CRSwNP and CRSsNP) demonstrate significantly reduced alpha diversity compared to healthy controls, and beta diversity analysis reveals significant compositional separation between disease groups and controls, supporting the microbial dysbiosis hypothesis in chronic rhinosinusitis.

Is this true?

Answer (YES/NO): NO